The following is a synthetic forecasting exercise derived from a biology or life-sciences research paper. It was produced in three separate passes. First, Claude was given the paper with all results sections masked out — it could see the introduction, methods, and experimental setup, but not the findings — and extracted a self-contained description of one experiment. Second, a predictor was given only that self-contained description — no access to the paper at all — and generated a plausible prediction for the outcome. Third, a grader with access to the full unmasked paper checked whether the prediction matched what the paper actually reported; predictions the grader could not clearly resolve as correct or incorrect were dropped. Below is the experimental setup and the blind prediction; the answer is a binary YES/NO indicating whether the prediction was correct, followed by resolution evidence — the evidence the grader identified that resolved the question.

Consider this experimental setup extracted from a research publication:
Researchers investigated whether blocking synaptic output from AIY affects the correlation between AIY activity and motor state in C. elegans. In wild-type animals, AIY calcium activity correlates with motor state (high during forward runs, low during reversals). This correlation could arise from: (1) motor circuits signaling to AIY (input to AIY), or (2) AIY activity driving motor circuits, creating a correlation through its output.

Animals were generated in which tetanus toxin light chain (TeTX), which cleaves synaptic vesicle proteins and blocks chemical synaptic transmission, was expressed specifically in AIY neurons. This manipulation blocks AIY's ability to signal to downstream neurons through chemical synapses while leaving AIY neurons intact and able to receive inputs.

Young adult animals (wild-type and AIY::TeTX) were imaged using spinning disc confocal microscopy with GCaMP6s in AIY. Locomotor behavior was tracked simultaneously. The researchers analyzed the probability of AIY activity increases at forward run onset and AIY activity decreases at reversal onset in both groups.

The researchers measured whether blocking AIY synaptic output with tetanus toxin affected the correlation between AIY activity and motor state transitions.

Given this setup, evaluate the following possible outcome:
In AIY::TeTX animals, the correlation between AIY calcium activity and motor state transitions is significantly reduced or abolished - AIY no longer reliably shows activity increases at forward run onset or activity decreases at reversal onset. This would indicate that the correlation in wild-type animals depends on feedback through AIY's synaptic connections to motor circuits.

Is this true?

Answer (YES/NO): NO